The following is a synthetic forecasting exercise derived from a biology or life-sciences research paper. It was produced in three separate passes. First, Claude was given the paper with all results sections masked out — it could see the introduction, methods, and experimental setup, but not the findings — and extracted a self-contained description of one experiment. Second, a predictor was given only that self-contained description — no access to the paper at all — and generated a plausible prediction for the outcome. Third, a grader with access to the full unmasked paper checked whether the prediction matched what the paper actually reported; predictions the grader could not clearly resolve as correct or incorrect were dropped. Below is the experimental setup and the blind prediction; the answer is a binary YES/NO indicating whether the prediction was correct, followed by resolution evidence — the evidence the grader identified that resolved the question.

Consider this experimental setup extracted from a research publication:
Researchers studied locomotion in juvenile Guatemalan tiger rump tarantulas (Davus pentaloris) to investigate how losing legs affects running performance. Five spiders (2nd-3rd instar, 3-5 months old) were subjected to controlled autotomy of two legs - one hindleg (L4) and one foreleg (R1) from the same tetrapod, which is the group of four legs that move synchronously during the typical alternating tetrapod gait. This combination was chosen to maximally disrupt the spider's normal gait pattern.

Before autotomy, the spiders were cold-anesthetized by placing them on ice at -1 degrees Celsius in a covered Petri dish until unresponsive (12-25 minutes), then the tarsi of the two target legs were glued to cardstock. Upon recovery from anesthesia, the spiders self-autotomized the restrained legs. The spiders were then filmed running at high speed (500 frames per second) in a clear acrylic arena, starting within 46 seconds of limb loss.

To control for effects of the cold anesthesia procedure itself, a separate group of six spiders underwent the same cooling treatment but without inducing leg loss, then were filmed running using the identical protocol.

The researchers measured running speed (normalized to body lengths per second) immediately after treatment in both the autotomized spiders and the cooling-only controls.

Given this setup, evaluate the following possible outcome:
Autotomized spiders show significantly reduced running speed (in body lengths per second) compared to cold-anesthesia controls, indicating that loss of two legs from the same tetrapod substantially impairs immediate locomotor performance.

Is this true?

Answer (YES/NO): NO